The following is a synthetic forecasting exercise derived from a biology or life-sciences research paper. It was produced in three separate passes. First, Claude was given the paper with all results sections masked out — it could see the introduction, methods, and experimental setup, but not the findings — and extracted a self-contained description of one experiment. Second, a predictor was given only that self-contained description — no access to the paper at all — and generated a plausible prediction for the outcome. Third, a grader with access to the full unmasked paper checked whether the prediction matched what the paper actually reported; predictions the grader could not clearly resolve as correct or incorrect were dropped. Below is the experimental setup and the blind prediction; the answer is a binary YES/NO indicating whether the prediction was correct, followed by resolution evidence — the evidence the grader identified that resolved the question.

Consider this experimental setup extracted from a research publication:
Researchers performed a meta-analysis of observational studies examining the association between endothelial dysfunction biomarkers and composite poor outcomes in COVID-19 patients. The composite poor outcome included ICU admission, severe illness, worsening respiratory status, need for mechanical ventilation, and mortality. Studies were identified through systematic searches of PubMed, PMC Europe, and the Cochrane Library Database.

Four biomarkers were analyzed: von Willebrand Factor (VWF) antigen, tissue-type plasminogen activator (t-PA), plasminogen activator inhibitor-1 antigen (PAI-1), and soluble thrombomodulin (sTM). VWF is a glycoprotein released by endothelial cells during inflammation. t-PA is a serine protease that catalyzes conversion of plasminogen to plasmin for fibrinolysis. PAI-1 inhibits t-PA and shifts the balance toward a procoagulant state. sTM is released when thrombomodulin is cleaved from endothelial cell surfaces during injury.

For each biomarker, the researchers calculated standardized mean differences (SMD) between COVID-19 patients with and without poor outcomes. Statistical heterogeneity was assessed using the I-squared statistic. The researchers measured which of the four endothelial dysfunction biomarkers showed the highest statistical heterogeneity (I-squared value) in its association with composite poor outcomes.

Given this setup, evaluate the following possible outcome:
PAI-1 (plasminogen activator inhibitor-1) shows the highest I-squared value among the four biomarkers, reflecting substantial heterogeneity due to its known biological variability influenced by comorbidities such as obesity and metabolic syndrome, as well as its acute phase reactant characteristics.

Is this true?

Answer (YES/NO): NO